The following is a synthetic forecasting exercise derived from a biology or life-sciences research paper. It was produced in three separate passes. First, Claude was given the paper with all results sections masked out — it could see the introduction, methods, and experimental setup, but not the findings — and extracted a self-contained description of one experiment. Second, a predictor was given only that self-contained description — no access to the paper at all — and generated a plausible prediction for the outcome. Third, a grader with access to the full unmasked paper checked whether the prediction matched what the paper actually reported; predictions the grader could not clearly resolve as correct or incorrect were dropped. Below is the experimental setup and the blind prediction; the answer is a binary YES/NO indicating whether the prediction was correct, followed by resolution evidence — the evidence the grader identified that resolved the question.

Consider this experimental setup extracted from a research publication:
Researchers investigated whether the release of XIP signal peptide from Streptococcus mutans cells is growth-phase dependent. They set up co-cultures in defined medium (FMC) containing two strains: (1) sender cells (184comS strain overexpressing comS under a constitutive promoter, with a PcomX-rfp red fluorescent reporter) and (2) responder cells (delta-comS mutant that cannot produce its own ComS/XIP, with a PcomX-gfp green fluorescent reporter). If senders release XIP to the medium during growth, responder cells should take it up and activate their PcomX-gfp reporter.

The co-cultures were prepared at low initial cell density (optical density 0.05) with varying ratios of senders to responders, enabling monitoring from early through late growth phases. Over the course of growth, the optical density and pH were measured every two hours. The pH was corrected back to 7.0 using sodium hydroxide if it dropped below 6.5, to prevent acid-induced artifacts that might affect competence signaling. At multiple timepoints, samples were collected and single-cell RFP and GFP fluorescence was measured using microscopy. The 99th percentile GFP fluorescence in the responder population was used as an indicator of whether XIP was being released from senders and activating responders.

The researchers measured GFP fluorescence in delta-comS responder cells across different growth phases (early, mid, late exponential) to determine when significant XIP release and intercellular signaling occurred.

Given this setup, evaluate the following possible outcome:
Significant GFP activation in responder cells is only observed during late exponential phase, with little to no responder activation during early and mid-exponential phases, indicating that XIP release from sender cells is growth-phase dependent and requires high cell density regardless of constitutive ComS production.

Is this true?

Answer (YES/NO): NO